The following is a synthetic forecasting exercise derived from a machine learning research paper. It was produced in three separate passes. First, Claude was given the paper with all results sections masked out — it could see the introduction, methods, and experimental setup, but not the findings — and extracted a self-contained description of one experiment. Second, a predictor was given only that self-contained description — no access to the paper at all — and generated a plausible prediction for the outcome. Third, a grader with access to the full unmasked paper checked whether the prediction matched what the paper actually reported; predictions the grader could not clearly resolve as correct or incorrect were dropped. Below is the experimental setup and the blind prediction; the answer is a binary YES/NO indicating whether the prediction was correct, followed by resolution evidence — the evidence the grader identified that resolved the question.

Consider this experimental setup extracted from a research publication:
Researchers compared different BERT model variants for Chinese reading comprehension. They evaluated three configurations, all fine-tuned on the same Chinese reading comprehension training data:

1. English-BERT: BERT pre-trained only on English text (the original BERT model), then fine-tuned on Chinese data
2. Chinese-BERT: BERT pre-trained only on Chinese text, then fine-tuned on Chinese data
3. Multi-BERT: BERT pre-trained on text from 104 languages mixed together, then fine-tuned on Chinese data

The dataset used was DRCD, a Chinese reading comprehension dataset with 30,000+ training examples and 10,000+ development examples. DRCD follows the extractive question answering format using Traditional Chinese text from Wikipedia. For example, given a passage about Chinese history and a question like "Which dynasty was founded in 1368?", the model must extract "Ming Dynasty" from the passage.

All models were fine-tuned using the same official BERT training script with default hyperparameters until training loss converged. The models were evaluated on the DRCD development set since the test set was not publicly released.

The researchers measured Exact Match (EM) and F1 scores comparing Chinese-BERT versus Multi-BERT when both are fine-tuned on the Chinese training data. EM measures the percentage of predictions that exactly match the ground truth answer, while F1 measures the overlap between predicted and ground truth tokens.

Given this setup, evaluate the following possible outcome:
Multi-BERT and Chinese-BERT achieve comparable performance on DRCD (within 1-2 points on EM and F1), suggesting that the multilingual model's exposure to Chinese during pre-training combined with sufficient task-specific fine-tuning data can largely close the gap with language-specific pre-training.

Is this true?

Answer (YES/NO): YES